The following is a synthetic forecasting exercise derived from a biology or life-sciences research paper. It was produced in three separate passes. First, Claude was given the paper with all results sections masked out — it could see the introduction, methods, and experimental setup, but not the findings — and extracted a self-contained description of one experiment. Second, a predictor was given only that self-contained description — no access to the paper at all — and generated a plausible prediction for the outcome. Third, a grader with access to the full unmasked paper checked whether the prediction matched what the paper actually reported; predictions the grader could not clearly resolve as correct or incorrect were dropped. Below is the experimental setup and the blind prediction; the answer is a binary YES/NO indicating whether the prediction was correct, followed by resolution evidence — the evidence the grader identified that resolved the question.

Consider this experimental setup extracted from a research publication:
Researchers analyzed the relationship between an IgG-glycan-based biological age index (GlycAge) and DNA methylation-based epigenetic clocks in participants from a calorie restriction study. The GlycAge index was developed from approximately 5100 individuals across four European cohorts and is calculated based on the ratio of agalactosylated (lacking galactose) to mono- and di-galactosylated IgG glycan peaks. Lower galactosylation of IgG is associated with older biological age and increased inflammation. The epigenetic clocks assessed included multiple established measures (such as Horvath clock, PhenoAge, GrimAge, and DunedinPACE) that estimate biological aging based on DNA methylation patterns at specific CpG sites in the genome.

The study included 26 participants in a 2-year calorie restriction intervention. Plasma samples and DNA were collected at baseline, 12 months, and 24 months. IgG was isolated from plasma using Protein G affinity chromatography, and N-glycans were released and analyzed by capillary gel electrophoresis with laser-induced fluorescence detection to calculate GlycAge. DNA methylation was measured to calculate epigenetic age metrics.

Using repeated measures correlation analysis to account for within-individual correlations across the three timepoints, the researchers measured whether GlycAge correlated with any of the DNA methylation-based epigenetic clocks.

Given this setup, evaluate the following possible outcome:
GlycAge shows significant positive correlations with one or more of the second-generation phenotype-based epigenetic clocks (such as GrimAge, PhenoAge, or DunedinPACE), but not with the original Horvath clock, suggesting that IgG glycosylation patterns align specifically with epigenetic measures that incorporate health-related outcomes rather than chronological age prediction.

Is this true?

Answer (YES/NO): NO